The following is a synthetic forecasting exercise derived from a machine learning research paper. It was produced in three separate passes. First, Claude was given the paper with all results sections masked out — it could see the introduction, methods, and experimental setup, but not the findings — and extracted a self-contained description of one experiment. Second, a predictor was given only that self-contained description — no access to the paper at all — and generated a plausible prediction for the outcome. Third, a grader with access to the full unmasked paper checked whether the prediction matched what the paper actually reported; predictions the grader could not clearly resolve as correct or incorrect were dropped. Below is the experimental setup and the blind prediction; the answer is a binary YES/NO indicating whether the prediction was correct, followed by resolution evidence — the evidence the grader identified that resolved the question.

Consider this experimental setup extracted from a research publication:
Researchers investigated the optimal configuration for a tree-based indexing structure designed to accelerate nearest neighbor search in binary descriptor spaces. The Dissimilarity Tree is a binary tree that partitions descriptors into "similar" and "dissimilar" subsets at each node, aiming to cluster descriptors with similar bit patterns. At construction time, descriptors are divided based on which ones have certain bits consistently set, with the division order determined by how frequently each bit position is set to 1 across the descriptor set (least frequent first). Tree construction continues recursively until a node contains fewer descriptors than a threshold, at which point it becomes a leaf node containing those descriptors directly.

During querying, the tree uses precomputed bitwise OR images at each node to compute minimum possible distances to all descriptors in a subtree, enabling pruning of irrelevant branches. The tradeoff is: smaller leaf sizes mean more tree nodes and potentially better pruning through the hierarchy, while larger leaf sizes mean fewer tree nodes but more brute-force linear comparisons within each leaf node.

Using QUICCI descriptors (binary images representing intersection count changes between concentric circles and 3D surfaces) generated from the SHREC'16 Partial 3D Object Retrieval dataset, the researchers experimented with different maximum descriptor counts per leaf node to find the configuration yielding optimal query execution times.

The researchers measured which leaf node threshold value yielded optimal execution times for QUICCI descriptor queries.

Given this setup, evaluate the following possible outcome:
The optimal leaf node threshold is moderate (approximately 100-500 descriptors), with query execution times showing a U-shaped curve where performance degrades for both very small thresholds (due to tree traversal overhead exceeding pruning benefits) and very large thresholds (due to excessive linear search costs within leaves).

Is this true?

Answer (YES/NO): NO